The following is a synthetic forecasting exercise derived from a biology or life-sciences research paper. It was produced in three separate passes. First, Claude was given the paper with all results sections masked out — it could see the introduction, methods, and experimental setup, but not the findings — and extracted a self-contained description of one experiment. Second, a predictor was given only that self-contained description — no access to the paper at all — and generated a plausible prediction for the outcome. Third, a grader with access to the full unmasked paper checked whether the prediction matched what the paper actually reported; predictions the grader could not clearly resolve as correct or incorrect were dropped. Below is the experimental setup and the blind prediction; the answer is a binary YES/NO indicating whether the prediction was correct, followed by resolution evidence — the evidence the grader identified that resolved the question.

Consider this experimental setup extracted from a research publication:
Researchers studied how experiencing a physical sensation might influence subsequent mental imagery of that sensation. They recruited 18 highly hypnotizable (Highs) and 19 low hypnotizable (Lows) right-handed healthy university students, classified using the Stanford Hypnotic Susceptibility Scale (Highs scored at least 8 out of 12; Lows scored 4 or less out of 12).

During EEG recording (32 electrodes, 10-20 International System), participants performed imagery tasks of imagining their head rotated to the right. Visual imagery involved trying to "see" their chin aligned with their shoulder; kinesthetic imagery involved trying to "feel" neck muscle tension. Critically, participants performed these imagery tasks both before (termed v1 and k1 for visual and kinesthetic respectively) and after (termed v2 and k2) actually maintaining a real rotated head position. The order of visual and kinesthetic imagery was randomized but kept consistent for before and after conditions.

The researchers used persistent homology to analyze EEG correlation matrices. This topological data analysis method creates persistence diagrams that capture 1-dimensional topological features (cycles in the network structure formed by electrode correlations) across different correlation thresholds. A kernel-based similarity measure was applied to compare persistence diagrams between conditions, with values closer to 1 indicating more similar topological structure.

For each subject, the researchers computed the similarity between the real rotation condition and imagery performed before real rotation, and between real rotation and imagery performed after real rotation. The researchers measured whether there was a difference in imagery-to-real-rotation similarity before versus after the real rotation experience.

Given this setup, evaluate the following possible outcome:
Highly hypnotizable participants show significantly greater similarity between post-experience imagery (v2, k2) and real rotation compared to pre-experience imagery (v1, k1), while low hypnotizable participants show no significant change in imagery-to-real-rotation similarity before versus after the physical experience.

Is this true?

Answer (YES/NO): NO